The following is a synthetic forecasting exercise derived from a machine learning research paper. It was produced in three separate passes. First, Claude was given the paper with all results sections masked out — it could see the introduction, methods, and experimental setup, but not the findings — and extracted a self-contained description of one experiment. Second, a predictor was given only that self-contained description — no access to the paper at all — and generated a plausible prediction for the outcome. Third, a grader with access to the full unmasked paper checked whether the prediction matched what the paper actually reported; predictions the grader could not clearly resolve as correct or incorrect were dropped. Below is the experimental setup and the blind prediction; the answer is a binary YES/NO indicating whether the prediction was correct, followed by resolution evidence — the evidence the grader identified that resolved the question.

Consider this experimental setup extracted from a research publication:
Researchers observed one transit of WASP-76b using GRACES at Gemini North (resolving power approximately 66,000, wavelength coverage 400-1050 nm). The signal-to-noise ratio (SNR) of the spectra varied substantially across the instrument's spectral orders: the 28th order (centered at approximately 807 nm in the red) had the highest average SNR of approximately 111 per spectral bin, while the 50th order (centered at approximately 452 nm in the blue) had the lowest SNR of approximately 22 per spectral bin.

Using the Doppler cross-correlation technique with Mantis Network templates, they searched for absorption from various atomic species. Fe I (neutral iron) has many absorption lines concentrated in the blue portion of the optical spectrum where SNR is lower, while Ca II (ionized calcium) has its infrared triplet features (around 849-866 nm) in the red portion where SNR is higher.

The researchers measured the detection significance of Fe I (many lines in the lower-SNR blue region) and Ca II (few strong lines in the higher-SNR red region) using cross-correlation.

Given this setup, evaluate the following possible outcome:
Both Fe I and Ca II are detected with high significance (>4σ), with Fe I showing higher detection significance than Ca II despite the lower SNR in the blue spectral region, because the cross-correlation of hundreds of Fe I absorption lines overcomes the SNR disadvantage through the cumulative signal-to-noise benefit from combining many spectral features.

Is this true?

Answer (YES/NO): YES